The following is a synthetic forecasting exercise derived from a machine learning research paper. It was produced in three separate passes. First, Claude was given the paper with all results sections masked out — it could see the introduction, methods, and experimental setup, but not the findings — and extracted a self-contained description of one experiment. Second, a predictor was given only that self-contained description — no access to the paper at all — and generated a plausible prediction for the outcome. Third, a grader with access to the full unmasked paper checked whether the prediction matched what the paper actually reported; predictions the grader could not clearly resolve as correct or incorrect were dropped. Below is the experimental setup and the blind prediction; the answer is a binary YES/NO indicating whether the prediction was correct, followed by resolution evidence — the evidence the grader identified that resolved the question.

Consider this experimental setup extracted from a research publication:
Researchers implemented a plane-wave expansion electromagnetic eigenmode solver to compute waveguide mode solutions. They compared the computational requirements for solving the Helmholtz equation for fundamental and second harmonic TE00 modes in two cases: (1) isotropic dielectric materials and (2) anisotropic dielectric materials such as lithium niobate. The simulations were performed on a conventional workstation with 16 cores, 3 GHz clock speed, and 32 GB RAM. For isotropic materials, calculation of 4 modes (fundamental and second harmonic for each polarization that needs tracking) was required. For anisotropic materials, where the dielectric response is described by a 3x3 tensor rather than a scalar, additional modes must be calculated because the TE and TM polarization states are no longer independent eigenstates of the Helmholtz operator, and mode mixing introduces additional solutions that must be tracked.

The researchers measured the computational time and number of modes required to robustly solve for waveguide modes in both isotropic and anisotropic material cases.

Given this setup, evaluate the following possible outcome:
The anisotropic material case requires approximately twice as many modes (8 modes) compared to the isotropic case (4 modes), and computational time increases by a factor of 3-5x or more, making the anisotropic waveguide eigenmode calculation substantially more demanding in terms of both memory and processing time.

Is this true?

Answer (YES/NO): NO